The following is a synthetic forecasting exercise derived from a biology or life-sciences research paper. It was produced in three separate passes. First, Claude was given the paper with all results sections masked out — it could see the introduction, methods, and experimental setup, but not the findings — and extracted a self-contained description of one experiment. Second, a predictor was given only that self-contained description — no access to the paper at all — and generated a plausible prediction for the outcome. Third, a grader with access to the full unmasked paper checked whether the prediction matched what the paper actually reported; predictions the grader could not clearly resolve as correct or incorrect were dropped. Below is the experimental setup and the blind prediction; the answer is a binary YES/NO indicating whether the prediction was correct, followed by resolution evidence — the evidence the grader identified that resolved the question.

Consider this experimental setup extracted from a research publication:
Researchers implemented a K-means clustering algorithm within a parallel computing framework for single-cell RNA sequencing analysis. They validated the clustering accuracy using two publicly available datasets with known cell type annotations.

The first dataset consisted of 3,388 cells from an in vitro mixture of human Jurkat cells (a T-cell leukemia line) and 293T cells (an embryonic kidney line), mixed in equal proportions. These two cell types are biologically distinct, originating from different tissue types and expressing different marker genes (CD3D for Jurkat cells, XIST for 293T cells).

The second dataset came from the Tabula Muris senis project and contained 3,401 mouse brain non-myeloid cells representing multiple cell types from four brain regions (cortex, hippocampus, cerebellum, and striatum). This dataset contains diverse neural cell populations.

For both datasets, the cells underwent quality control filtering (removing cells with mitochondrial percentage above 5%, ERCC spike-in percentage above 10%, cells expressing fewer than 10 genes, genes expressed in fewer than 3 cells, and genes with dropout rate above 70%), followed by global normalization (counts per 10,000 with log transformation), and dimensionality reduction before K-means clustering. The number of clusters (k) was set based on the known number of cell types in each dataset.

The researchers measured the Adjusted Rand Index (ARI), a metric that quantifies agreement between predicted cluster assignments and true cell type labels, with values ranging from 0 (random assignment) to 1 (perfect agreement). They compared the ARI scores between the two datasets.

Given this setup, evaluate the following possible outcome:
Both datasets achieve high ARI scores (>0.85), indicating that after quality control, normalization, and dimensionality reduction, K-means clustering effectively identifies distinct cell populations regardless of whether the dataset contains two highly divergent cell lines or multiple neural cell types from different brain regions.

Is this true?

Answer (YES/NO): NO